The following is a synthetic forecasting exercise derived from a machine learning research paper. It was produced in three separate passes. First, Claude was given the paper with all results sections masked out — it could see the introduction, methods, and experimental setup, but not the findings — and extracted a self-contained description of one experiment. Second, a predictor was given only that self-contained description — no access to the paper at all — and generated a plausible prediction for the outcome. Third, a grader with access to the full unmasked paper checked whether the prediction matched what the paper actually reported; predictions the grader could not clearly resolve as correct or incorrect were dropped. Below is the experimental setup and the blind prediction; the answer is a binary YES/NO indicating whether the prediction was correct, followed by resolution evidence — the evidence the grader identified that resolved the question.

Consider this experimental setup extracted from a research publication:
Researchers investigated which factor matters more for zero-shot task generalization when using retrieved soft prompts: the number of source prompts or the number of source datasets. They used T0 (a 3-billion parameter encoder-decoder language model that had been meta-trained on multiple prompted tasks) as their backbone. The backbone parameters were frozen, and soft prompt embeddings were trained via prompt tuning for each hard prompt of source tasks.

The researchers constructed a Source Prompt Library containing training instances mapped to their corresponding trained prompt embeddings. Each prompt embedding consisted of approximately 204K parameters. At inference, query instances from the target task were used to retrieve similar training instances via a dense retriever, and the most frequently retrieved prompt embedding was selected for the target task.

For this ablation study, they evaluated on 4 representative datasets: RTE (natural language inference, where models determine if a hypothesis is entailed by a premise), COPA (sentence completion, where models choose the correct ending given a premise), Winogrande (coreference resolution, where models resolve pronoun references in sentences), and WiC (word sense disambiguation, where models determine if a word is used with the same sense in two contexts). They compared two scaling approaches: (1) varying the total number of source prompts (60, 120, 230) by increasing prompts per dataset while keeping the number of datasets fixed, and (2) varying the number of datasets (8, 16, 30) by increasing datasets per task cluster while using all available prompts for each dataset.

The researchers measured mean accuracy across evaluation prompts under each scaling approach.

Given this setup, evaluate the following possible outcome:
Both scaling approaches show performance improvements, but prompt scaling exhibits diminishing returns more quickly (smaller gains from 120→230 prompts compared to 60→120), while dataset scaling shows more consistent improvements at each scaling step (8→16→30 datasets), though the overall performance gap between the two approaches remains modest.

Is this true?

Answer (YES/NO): NO